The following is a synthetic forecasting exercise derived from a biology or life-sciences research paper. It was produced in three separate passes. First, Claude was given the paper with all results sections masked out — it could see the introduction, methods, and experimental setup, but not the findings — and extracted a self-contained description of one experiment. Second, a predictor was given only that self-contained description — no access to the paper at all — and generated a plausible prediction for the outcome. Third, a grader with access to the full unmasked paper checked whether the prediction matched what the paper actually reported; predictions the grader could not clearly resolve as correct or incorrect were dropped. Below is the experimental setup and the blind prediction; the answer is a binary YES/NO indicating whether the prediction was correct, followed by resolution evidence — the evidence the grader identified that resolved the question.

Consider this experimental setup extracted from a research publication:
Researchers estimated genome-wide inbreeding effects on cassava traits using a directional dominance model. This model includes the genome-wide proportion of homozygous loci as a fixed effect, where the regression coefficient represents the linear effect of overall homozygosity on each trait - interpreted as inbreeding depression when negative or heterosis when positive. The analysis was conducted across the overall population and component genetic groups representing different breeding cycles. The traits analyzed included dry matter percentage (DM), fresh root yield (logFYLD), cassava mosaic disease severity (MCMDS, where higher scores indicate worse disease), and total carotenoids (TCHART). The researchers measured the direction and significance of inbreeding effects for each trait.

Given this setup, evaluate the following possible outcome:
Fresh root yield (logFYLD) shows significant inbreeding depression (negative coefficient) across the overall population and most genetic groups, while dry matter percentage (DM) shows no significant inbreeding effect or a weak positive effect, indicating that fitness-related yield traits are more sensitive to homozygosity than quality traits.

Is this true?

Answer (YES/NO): NO